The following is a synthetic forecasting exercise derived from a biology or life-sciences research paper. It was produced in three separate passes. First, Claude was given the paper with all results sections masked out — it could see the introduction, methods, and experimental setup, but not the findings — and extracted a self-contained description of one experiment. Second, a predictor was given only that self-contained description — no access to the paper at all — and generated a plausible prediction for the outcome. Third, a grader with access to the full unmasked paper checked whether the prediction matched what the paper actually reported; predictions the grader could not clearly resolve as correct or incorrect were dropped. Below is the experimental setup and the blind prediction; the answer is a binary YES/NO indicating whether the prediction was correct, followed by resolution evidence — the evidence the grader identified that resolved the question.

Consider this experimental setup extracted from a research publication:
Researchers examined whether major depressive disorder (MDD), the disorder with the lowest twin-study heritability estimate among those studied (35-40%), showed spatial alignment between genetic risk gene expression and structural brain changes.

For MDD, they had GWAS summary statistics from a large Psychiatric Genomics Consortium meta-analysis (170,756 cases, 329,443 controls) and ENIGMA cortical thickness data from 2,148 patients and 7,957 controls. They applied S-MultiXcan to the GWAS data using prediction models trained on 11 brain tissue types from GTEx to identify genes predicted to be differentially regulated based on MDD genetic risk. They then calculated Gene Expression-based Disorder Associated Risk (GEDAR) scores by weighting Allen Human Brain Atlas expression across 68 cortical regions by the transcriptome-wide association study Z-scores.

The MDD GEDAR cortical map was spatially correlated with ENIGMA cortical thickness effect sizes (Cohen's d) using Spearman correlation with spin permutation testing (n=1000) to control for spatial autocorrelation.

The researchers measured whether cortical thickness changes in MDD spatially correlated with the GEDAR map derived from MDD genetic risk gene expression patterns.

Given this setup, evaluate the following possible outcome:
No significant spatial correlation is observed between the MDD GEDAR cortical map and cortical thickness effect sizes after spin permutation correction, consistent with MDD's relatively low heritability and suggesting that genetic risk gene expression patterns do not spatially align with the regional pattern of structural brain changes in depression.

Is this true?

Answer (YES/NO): NO